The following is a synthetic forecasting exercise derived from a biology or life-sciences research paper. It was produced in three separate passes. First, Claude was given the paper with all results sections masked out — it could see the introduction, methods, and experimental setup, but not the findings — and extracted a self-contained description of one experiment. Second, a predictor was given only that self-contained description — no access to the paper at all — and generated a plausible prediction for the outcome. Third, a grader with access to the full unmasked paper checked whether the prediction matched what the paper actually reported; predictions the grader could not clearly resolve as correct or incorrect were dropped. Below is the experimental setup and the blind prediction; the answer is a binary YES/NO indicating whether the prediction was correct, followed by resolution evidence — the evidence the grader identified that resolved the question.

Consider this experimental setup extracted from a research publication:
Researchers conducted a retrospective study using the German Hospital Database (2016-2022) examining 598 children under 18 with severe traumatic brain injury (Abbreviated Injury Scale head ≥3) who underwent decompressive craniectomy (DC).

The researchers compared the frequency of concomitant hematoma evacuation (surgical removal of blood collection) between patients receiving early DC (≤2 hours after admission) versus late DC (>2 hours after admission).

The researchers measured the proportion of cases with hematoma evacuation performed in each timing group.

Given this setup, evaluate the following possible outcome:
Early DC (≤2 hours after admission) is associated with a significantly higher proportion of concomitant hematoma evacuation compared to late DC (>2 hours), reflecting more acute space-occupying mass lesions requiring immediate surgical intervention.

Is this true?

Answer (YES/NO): YES